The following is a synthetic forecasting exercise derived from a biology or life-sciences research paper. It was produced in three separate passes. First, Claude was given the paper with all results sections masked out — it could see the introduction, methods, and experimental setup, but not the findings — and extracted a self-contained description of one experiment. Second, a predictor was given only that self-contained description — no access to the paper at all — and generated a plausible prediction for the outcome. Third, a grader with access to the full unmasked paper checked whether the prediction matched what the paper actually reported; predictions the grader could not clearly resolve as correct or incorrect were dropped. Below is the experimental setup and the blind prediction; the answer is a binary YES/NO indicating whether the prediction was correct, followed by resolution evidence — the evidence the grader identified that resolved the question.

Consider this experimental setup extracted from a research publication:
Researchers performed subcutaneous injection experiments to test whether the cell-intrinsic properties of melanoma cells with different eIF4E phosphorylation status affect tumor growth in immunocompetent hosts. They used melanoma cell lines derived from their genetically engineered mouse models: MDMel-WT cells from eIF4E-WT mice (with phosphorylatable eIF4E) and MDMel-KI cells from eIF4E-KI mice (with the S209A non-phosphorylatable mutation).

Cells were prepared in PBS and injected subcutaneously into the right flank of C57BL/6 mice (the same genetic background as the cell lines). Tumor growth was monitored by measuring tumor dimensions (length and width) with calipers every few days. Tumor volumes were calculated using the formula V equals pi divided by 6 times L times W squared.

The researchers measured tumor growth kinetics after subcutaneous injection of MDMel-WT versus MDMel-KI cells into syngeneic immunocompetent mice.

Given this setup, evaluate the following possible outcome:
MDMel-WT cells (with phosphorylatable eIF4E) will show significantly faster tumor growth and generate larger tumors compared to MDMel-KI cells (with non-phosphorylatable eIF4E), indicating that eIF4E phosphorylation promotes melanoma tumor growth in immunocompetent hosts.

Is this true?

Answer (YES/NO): YES